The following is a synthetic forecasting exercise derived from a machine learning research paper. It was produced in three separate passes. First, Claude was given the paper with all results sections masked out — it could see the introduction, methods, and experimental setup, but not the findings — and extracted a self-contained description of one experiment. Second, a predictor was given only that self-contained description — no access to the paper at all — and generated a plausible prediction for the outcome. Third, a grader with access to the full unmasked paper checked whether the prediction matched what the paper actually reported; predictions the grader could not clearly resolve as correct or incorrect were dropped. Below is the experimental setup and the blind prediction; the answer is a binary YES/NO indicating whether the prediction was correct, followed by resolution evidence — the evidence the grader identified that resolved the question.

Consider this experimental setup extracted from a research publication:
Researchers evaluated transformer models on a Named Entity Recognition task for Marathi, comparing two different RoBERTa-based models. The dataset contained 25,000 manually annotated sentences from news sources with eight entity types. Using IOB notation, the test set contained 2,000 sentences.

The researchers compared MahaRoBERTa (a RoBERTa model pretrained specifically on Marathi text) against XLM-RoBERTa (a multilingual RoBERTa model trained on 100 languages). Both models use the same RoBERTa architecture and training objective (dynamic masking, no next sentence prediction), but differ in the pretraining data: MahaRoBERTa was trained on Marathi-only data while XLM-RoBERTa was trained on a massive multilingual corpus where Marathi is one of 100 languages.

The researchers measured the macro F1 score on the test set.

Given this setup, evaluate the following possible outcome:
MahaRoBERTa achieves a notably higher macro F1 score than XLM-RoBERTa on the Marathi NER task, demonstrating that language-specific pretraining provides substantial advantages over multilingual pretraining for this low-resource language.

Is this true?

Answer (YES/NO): NO